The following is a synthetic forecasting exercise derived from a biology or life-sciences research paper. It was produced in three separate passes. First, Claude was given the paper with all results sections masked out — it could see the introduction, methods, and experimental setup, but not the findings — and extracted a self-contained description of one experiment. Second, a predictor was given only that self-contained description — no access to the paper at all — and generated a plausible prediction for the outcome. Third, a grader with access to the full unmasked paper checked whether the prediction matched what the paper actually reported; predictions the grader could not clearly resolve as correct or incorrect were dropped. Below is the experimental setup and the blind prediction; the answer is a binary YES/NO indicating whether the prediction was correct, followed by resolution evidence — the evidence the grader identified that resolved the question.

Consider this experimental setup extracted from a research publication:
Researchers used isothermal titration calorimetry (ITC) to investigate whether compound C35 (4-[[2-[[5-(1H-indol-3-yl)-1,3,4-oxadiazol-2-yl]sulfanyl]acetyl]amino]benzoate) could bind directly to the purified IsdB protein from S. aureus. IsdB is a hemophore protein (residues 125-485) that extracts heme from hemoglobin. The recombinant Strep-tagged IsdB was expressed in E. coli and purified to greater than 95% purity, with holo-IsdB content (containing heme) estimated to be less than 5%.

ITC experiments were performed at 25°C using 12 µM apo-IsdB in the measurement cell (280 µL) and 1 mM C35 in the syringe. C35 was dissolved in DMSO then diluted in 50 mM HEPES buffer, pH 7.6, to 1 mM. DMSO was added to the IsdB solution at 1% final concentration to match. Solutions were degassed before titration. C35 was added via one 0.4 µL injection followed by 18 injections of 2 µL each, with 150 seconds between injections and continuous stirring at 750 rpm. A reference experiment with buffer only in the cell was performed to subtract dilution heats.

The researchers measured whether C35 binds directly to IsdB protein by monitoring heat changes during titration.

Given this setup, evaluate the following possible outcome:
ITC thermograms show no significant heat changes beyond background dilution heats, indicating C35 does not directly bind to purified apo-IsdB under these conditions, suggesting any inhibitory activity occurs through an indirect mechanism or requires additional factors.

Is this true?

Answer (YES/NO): YES